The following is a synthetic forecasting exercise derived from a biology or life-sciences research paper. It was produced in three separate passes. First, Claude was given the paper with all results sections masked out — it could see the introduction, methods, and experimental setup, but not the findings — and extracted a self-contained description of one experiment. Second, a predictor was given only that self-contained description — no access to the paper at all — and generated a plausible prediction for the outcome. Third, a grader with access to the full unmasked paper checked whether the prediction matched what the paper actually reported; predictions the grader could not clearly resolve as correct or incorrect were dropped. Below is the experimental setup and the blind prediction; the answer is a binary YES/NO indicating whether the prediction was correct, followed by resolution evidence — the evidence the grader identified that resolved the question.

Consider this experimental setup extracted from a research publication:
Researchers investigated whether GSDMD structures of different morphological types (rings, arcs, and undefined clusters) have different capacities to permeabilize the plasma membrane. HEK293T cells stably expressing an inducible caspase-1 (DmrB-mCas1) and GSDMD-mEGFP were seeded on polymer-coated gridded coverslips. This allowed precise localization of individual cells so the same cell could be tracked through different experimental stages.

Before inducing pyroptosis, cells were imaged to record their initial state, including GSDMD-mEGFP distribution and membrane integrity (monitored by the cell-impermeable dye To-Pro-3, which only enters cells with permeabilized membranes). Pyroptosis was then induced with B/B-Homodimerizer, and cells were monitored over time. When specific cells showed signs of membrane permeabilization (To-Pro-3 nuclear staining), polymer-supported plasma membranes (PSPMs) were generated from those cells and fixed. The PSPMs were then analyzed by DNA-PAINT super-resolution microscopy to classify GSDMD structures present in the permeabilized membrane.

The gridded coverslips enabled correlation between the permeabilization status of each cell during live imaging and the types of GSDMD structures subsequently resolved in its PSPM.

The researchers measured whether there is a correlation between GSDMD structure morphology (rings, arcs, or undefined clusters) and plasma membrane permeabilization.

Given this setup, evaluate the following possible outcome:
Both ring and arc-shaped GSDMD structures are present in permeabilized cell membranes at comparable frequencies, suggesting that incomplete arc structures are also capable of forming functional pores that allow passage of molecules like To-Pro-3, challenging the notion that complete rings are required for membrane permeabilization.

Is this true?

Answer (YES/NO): YES